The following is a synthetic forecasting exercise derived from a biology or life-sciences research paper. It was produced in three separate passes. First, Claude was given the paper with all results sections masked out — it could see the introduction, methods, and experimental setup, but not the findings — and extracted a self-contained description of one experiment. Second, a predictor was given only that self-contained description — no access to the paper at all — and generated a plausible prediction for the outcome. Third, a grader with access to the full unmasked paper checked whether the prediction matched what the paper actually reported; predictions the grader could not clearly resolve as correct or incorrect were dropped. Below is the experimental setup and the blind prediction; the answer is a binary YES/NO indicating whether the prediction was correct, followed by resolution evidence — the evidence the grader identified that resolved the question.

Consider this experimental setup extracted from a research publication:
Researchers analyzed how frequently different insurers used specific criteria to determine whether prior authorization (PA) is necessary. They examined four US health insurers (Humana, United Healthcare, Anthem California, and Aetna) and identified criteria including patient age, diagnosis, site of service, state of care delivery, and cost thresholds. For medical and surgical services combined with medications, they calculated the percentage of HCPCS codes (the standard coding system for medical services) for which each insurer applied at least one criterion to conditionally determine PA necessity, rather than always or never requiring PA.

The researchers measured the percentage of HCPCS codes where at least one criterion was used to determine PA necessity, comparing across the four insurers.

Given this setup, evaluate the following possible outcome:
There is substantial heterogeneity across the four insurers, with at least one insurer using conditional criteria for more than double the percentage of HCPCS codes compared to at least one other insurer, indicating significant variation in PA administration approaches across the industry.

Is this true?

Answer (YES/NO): YES